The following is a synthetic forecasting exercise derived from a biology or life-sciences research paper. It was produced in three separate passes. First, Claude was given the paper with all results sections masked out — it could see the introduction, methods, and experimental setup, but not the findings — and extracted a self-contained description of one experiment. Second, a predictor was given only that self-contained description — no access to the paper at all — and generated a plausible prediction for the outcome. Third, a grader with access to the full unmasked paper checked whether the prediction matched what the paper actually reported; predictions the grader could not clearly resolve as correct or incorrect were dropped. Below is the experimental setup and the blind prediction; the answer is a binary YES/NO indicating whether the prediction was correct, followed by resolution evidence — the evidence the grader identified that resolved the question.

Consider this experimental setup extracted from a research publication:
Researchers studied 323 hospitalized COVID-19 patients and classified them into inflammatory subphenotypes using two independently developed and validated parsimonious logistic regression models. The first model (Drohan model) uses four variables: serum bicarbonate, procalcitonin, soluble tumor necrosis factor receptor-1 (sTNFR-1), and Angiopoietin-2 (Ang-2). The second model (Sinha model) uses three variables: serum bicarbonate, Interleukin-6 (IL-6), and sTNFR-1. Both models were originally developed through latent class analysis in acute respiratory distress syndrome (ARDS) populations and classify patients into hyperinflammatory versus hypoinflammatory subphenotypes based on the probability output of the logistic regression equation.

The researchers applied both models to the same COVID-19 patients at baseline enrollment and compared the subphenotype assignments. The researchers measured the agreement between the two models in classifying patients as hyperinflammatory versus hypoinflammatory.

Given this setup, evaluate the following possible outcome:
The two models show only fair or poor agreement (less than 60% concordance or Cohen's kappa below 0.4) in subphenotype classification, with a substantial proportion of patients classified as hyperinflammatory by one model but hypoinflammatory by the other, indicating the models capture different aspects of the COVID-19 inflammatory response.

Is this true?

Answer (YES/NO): NO